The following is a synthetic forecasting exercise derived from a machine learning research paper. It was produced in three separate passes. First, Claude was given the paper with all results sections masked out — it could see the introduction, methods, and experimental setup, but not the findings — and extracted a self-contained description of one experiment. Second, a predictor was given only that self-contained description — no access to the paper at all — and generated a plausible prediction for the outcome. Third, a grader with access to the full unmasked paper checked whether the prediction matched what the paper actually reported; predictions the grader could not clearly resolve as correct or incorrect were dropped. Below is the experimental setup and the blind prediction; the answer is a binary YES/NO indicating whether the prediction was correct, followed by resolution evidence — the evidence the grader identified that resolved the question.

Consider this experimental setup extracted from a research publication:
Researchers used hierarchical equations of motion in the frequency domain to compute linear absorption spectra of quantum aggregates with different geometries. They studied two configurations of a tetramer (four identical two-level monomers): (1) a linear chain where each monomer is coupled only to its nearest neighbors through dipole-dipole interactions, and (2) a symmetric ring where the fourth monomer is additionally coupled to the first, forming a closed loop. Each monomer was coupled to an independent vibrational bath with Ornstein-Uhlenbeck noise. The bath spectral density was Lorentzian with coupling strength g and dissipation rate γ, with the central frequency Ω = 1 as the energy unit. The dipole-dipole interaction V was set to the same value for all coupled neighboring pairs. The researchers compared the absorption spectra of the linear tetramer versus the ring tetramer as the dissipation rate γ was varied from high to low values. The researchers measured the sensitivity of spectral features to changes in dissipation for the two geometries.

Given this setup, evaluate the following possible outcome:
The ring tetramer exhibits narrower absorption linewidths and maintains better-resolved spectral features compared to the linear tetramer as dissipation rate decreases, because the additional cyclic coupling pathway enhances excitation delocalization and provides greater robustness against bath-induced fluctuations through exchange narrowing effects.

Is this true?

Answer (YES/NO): NO